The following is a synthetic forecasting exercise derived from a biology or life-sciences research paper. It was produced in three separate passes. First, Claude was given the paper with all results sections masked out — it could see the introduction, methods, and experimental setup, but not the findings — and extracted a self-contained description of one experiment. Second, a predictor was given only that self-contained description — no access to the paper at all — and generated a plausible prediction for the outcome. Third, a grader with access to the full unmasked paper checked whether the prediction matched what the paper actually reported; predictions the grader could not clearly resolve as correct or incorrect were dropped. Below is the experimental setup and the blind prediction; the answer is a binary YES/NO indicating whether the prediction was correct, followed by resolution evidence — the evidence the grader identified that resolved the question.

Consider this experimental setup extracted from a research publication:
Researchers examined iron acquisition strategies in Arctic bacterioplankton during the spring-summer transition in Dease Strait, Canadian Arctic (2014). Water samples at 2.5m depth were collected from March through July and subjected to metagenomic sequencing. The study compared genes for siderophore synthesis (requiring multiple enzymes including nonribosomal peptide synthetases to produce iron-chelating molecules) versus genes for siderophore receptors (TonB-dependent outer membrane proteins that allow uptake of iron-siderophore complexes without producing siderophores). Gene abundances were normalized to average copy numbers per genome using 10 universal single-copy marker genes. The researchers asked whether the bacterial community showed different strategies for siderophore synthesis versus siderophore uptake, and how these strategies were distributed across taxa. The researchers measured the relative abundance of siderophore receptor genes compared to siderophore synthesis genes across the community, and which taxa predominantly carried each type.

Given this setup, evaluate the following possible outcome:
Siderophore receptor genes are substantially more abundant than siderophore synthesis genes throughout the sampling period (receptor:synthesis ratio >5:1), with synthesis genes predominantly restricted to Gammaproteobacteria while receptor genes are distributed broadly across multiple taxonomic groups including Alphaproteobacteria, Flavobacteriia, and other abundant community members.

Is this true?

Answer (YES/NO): NO